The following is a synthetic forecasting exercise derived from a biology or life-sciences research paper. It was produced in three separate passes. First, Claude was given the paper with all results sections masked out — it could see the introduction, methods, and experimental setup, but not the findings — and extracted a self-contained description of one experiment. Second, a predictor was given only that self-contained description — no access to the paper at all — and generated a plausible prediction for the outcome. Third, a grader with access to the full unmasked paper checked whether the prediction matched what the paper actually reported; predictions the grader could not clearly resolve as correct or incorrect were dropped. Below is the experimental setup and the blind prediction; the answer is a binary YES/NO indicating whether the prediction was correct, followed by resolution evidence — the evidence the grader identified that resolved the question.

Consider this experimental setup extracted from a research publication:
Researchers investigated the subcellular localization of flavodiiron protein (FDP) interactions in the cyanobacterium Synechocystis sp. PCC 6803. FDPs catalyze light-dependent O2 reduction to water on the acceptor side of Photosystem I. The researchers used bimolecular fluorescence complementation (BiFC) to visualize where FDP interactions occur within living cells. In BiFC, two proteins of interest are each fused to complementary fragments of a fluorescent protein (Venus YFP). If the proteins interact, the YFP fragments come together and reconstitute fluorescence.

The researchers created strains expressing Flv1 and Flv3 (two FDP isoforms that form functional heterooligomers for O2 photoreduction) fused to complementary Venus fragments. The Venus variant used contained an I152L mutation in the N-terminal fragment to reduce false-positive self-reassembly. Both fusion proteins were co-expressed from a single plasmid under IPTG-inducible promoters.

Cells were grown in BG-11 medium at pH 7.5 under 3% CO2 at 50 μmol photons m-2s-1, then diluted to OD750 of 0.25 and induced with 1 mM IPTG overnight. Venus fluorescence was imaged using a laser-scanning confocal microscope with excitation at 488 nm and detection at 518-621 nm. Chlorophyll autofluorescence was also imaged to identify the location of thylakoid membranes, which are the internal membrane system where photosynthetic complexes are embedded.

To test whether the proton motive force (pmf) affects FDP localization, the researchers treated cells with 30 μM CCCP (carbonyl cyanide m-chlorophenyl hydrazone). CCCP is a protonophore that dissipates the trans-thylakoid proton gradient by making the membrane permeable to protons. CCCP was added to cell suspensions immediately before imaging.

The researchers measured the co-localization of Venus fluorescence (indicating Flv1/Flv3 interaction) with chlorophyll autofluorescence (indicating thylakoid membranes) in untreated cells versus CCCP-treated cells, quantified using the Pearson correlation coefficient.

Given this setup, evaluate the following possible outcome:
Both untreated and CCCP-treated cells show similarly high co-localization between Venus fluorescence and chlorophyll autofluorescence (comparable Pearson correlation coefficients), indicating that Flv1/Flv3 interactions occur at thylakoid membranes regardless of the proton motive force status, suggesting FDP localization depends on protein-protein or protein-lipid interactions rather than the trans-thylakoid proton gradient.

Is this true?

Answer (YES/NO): NO